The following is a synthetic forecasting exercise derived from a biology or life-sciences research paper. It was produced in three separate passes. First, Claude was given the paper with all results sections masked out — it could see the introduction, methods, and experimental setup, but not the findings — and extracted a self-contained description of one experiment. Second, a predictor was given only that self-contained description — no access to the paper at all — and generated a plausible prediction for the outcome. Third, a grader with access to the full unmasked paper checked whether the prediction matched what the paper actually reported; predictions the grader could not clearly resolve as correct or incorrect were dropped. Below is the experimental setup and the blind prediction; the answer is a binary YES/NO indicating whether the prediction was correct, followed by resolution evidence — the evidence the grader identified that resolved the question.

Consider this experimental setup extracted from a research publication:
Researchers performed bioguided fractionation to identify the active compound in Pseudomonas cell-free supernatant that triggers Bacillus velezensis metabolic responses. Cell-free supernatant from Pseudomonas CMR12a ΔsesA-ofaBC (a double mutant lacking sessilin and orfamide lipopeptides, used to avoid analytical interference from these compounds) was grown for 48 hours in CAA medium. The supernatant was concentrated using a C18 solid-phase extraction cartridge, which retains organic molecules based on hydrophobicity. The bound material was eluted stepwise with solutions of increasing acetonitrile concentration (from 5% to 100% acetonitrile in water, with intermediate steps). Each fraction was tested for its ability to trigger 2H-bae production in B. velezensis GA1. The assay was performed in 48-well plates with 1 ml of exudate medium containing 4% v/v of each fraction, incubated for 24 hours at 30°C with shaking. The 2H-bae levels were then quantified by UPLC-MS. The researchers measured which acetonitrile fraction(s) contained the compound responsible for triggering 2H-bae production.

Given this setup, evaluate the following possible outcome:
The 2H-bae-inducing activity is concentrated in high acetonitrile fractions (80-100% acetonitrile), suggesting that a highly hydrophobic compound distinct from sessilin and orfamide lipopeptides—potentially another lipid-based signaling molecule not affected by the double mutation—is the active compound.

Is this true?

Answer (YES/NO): NO